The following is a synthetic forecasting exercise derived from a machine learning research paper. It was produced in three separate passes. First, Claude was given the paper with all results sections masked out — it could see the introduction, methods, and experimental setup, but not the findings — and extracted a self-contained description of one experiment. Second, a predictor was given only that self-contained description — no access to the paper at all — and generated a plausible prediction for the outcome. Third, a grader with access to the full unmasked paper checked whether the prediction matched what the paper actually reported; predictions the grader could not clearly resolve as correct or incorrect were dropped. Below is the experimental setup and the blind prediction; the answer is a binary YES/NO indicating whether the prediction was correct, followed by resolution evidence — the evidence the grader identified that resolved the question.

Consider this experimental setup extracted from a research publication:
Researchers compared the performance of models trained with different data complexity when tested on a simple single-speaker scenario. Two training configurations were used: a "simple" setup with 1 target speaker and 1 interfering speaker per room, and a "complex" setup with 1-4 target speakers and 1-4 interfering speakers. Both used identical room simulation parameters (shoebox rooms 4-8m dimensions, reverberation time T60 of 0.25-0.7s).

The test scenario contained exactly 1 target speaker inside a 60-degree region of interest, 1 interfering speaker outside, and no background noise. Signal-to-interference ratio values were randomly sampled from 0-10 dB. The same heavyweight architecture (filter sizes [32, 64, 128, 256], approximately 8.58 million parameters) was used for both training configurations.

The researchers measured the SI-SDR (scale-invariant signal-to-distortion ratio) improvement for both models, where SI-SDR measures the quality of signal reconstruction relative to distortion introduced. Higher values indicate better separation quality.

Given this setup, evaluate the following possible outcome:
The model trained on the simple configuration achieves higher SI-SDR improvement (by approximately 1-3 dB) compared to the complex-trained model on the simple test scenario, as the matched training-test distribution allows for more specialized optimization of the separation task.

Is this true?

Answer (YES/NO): NO